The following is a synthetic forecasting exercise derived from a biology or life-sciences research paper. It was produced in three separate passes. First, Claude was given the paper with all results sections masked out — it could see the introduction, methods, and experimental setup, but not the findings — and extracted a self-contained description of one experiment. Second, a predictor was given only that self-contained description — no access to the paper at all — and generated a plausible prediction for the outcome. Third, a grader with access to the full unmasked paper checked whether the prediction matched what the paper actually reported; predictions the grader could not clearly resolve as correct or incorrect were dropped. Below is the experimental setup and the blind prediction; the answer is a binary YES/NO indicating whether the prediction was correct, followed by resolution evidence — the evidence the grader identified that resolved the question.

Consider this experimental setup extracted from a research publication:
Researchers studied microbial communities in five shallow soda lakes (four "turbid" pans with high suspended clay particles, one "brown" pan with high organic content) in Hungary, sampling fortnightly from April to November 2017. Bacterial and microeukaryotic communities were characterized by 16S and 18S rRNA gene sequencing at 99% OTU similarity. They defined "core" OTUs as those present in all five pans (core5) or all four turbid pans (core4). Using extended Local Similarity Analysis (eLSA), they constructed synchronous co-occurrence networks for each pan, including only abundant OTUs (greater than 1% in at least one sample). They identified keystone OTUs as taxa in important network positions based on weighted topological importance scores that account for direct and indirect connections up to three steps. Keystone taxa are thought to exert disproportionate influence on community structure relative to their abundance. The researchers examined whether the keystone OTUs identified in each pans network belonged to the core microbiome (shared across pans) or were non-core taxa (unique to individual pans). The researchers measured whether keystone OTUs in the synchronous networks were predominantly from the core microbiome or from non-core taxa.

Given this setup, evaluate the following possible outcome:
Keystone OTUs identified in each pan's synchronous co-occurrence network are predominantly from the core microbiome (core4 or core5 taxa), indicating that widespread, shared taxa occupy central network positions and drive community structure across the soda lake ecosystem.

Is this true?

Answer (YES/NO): YES